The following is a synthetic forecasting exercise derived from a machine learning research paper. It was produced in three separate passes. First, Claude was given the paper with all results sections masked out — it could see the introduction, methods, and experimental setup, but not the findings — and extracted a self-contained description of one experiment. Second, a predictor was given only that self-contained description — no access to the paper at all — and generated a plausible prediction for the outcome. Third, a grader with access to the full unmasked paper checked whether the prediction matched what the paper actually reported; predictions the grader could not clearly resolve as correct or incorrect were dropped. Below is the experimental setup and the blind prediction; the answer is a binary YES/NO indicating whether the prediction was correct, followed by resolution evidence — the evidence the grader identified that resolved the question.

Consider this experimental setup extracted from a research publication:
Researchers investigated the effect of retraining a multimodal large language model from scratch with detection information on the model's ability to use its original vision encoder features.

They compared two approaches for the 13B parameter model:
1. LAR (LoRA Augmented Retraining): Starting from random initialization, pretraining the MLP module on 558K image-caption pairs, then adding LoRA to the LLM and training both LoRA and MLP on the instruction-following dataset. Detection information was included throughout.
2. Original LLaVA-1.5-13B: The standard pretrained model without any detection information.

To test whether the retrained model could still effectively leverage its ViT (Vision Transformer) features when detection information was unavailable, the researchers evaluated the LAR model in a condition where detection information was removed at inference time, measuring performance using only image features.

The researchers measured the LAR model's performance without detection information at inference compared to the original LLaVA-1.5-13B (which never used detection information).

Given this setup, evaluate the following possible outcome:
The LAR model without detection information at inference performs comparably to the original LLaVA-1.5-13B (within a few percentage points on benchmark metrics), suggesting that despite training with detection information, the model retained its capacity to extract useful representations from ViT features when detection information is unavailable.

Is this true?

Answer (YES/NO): NO